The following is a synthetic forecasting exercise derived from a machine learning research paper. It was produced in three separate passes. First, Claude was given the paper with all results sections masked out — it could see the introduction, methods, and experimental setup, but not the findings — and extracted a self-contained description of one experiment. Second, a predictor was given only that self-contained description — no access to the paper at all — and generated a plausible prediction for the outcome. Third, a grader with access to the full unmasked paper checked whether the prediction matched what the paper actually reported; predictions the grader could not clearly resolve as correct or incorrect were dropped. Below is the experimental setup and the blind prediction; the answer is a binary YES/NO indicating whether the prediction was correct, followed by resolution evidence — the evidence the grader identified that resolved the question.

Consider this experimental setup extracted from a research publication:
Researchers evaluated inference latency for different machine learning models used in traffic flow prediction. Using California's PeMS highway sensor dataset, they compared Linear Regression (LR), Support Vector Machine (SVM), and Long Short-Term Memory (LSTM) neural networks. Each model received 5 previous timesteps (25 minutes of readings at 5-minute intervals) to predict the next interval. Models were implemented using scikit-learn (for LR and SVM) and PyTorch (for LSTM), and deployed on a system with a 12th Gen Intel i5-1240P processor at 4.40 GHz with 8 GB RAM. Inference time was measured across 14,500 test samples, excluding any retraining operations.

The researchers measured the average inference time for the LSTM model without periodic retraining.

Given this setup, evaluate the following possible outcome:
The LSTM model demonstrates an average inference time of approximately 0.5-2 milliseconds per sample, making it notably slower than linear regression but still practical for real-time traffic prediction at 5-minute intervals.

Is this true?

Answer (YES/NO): NO